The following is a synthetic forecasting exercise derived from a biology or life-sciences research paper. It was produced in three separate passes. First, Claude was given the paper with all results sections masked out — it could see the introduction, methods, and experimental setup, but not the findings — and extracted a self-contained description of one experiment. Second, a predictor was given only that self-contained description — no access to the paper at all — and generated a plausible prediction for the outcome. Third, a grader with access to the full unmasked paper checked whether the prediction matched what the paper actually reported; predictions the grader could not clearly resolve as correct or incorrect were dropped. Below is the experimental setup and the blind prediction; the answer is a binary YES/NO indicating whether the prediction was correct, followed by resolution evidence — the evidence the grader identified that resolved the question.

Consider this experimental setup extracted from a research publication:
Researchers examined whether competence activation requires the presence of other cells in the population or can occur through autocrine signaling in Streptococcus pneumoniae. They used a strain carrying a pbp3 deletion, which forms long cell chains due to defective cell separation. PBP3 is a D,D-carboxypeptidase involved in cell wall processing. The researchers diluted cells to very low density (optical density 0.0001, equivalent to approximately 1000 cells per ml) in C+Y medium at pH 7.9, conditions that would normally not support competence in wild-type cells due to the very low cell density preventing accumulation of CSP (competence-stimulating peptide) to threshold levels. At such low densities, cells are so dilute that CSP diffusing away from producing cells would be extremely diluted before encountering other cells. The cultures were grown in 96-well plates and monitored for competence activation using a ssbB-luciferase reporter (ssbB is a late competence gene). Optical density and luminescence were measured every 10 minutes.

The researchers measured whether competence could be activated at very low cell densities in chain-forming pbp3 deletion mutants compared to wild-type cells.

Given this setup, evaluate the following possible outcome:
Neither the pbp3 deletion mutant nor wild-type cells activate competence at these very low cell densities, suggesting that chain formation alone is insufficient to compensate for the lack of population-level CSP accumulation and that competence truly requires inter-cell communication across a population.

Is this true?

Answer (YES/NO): NO